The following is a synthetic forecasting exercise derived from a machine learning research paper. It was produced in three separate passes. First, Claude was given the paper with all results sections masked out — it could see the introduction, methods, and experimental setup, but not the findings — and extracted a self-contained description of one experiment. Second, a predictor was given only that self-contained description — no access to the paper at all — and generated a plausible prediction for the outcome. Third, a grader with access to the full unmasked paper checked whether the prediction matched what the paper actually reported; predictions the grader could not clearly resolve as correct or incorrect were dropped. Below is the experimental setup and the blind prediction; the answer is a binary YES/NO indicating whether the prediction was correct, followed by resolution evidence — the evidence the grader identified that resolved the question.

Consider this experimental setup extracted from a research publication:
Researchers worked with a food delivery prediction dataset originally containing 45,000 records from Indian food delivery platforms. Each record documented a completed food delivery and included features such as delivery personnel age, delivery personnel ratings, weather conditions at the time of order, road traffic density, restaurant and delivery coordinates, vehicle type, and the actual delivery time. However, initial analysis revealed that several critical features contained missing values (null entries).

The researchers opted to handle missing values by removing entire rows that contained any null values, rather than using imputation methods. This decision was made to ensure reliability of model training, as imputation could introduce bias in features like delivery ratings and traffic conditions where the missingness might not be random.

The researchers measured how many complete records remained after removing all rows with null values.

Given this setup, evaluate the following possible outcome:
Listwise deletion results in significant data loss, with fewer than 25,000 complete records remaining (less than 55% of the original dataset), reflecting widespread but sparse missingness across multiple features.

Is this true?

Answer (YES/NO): NO